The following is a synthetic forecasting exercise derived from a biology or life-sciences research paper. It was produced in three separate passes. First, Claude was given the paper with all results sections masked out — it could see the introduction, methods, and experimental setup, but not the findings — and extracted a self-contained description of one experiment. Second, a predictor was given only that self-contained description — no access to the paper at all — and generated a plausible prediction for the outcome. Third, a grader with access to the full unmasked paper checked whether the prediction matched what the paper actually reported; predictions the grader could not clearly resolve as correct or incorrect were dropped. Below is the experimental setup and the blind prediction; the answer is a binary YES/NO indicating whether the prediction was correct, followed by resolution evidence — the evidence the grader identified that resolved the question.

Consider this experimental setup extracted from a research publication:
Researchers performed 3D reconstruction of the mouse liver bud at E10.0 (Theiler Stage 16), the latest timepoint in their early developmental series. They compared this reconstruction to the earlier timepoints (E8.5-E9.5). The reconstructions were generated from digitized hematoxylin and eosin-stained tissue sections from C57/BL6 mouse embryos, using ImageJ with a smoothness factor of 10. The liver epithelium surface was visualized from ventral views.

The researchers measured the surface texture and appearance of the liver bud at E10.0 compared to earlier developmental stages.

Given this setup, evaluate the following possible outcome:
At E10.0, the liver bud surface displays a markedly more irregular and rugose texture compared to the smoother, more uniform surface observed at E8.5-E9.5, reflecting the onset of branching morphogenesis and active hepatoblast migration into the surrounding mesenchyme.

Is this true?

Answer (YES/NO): YES